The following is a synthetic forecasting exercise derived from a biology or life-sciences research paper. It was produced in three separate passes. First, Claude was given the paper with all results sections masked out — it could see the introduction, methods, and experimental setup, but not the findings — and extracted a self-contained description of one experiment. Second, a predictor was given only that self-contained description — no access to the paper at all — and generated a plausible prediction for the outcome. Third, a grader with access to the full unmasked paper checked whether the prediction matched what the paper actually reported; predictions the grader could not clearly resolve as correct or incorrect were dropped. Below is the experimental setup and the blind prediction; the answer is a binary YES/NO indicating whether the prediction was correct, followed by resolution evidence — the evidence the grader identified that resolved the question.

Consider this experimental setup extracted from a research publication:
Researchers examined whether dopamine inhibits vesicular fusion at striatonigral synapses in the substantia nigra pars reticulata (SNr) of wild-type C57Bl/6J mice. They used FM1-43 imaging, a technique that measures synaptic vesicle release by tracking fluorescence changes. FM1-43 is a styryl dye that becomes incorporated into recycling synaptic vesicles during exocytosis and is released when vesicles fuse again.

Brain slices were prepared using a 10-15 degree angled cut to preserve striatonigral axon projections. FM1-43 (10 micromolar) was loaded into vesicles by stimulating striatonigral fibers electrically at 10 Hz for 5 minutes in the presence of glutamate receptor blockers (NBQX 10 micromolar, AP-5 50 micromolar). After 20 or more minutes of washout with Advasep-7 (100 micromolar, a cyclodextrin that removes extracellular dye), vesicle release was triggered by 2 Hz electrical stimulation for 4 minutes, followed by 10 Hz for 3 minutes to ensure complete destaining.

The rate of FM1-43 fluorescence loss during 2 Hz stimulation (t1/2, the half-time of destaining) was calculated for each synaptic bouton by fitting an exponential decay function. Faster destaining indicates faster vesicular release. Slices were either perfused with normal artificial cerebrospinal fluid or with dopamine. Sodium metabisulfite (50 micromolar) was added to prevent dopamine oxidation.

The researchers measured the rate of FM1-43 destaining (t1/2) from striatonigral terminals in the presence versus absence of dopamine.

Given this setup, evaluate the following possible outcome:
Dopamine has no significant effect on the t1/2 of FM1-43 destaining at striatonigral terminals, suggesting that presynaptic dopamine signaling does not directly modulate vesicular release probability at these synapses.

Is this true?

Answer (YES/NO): NO